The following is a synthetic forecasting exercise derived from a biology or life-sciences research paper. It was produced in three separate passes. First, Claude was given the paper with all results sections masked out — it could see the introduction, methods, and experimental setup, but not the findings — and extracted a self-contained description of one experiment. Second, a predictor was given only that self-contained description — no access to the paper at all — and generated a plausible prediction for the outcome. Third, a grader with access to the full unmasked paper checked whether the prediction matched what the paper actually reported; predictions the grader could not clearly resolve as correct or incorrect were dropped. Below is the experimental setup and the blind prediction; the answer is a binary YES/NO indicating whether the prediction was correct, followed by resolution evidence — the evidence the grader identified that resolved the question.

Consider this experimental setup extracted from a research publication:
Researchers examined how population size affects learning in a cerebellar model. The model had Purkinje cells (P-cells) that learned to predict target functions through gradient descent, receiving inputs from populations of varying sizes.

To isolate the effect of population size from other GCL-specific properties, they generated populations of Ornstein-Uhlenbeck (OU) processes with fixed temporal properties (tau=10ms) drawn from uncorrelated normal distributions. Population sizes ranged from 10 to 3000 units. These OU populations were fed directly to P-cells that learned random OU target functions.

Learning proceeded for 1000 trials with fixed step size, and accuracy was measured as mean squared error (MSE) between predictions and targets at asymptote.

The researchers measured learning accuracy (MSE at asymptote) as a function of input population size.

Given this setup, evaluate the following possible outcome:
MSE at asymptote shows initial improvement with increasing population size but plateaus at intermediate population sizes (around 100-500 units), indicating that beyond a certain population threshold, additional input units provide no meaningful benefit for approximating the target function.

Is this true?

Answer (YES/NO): NO